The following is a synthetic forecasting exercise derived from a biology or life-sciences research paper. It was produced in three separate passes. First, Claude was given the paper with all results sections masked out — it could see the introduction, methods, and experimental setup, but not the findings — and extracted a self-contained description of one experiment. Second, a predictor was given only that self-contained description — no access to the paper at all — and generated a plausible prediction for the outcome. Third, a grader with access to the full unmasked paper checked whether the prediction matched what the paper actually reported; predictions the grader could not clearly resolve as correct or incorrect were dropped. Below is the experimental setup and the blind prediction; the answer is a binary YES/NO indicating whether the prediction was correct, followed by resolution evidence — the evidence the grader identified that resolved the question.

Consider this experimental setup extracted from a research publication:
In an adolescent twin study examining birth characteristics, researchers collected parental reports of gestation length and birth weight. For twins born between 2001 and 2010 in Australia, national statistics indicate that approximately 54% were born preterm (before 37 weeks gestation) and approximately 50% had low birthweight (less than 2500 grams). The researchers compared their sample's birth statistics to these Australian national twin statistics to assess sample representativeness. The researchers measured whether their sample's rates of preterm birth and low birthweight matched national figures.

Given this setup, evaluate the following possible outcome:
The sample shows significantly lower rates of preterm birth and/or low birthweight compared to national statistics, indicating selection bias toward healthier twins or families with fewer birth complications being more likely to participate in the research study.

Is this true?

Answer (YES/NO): NO